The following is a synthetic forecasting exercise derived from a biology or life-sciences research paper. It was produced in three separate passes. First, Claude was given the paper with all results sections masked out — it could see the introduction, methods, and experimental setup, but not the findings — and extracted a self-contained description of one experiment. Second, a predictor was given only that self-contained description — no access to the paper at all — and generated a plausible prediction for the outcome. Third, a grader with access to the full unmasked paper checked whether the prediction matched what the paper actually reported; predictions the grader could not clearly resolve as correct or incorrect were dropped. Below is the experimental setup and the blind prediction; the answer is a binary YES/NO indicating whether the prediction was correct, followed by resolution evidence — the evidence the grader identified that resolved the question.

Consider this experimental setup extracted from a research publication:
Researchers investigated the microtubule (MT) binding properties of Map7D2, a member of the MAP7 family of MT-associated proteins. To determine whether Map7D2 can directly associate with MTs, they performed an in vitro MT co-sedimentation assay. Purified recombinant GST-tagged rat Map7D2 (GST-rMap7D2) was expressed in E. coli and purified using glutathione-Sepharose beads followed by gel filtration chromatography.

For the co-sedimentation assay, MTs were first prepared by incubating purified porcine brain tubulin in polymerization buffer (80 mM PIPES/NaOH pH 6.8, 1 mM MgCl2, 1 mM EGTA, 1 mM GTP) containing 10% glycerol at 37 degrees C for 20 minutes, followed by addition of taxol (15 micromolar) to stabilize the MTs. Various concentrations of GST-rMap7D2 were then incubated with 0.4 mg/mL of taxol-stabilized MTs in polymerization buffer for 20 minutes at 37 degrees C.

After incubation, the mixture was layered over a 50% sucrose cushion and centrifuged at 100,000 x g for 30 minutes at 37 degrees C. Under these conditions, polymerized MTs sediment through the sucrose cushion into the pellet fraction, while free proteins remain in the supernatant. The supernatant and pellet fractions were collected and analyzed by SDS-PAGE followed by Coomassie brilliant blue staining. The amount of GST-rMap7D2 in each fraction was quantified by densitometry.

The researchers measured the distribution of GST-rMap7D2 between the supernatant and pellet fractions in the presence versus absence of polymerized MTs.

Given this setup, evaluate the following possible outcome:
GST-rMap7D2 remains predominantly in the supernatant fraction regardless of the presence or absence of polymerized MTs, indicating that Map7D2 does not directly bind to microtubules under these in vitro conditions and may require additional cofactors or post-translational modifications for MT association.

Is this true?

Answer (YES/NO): NO